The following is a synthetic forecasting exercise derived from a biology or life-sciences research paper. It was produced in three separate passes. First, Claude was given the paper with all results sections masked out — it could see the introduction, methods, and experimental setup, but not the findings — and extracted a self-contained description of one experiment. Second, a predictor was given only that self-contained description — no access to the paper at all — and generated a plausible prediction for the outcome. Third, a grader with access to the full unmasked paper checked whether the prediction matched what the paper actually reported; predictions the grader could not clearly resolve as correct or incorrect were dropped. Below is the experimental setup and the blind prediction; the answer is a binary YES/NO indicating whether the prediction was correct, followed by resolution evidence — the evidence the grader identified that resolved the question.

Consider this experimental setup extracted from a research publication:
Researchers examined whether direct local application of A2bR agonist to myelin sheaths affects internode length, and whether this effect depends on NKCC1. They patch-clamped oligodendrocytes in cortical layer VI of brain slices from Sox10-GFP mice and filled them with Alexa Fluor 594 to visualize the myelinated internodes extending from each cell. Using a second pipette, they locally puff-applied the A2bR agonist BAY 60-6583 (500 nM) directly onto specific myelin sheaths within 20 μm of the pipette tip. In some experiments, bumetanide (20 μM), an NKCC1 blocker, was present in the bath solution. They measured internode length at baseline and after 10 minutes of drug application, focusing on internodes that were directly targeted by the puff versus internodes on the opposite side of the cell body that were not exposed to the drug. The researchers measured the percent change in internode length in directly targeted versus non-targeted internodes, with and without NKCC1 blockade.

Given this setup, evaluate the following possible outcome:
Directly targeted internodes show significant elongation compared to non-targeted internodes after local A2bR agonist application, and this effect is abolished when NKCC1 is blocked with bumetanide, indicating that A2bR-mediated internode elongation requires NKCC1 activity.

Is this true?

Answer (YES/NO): NO